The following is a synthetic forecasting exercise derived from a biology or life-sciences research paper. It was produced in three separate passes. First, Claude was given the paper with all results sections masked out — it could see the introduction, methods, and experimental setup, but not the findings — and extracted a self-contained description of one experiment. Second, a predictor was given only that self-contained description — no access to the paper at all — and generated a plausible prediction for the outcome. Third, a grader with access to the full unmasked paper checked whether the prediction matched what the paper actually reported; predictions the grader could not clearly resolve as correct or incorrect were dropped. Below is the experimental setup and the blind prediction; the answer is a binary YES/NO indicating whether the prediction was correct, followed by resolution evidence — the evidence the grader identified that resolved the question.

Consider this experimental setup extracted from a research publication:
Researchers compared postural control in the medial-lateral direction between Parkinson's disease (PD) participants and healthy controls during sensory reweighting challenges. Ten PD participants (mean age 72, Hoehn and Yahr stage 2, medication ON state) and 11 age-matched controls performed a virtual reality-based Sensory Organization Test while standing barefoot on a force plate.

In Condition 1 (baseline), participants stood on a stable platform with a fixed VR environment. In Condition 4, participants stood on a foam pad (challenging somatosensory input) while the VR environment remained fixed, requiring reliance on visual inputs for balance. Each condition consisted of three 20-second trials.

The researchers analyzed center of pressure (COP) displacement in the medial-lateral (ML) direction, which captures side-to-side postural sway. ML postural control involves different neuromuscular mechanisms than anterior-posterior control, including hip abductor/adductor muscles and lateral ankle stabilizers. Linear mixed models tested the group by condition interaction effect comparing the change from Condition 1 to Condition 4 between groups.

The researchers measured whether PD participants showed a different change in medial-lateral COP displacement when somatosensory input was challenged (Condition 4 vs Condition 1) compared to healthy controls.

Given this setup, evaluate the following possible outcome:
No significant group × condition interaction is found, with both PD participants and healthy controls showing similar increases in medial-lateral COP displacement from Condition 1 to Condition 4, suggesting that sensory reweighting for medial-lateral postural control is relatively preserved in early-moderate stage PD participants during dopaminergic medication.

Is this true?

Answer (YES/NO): NO